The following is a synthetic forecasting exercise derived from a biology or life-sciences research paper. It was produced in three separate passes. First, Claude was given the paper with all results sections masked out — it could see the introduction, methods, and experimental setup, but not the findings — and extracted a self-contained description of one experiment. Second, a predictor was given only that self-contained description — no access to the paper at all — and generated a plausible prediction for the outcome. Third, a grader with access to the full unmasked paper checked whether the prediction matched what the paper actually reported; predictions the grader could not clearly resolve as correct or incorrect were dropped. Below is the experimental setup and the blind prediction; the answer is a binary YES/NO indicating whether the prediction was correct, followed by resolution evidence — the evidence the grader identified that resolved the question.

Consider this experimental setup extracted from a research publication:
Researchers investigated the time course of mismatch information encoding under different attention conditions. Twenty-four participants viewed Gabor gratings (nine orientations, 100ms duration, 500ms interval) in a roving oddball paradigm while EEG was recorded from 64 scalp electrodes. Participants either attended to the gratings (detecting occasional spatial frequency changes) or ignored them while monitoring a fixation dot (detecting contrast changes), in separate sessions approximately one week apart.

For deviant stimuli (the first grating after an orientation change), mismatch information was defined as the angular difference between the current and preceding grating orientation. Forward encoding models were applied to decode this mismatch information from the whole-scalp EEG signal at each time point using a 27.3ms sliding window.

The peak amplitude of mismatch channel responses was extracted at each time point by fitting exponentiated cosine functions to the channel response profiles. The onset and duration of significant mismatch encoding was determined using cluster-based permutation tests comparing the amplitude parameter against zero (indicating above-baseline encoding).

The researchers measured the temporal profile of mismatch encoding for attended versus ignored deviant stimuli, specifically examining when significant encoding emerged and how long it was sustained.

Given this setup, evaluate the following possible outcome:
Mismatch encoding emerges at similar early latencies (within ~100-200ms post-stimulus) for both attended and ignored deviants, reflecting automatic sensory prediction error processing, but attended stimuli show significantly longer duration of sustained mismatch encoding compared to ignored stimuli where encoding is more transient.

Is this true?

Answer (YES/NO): NO